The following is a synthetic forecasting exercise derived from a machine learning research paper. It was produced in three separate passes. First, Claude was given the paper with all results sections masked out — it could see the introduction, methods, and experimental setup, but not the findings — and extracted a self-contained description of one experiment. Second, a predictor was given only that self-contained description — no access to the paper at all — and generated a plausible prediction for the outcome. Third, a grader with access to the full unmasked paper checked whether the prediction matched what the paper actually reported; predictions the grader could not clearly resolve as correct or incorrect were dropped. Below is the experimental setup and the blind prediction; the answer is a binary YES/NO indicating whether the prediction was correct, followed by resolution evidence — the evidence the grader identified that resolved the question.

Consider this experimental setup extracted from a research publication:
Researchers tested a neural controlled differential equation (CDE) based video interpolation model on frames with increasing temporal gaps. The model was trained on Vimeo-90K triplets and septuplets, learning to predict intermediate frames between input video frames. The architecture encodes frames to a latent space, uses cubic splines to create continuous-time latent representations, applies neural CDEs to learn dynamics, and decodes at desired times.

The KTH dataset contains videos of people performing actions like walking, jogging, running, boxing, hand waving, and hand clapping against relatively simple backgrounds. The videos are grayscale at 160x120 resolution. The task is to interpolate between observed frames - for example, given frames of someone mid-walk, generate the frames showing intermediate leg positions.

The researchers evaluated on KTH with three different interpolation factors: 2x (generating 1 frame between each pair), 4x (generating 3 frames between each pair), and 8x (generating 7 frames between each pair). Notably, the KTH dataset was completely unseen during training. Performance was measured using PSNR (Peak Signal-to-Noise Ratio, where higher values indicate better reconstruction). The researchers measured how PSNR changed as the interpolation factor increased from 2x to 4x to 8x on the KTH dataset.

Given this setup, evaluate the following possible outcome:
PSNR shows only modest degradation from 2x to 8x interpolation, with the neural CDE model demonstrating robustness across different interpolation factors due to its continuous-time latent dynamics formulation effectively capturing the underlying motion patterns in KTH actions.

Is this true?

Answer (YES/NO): NO